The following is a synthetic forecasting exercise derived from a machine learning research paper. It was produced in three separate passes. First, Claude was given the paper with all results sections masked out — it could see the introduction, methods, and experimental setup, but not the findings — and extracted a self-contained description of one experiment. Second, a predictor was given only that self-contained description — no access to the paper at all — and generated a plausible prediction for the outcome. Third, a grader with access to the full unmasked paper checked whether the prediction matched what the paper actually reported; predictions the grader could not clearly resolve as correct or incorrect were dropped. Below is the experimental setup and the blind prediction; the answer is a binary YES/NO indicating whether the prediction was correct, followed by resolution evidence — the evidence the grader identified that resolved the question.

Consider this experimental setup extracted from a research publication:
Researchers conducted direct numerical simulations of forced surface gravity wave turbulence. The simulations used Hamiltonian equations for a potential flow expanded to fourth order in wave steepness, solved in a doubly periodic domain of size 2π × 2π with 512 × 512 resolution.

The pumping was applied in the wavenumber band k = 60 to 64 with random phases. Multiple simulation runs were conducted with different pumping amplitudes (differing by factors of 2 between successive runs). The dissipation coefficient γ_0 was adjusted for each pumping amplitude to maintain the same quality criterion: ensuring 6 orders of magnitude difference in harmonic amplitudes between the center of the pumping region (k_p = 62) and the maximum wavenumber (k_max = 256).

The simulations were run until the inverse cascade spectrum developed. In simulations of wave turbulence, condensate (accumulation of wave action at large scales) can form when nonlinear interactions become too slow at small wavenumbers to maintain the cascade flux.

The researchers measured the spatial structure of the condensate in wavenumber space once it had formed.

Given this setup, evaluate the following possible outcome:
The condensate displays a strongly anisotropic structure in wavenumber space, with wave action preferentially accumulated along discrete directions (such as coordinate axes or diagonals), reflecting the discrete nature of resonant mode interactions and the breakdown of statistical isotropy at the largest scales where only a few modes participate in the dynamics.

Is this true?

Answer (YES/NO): NO